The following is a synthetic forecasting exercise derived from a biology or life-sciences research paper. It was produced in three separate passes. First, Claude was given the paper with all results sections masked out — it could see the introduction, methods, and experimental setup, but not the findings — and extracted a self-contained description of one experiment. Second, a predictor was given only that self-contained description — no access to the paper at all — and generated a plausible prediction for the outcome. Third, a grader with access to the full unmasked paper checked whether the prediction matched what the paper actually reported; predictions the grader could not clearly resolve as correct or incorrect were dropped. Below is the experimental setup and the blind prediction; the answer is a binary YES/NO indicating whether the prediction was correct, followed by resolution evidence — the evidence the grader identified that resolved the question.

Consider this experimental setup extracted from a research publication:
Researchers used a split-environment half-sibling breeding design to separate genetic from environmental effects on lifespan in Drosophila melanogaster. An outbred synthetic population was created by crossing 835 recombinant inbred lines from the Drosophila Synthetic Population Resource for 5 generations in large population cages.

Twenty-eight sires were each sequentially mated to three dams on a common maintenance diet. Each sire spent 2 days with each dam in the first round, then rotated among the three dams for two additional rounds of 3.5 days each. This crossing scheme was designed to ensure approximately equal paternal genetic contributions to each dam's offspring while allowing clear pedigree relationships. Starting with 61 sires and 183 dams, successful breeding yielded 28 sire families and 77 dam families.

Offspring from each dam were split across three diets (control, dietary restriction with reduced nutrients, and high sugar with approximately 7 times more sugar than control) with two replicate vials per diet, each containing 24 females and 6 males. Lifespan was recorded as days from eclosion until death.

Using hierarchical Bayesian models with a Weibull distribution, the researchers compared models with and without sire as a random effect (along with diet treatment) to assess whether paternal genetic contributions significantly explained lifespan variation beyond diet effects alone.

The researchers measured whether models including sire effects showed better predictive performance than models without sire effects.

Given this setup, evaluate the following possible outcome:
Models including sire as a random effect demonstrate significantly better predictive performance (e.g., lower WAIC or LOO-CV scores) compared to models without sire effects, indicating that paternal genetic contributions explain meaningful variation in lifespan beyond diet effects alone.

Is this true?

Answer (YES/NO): YES